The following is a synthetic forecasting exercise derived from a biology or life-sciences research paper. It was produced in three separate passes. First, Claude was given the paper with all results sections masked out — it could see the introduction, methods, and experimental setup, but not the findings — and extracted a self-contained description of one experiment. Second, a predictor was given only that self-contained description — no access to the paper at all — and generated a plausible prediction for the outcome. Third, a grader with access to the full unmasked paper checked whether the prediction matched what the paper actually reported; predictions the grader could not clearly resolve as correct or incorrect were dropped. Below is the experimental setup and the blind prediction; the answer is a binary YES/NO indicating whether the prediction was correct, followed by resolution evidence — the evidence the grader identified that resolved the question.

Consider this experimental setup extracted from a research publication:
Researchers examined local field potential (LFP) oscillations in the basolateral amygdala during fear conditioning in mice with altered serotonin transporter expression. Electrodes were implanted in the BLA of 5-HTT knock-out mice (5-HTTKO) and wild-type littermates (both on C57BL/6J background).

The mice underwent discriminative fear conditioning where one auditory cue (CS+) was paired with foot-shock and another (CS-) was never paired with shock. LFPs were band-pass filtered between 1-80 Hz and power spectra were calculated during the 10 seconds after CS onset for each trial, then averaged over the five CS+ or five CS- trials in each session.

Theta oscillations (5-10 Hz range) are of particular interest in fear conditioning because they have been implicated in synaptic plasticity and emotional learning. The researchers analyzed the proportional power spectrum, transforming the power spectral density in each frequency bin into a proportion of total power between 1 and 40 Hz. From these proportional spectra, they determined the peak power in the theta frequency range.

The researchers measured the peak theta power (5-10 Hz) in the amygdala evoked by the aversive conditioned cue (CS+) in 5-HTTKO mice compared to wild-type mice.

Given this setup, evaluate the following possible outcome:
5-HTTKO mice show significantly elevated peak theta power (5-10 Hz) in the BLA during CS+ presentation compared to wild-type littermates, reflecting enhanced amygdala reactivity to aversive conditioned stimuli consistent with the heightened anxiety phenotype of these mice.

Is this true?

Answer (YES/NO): NO